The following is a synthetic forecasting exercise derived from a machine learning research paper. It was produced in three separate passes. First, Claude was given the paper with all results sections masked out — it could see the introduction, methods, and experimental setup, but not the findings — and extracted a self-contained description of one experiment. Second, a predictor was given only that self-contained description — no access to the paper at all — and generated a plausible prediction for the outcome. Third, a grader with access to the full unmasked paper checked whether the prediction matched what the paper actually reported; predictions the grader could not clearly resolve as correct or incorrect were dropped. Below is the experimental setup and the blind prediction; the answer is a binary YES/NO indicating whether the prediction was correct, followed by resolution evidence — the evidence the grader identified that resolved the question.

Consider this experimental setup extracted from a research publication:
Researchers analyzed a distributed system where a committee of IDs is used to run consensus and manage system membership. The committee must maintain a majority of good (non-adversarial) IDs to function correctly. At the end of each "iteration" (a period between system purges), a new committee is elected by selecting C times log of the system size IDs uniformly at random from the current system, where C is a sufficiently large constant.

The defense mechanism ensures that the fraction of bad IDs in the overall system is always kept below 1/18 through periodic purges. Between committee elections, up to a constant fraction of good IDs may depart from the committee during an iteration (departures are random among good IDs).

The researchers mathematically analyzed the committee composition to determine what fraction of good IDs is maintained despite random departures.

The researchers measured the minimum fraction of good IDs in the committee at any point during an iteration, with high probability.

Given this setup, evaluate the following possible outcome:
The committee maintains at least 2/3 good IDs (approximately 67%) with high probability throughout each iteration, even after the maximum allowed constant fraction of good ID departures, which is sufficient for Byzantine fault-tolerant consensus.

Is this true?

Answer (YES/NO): NO